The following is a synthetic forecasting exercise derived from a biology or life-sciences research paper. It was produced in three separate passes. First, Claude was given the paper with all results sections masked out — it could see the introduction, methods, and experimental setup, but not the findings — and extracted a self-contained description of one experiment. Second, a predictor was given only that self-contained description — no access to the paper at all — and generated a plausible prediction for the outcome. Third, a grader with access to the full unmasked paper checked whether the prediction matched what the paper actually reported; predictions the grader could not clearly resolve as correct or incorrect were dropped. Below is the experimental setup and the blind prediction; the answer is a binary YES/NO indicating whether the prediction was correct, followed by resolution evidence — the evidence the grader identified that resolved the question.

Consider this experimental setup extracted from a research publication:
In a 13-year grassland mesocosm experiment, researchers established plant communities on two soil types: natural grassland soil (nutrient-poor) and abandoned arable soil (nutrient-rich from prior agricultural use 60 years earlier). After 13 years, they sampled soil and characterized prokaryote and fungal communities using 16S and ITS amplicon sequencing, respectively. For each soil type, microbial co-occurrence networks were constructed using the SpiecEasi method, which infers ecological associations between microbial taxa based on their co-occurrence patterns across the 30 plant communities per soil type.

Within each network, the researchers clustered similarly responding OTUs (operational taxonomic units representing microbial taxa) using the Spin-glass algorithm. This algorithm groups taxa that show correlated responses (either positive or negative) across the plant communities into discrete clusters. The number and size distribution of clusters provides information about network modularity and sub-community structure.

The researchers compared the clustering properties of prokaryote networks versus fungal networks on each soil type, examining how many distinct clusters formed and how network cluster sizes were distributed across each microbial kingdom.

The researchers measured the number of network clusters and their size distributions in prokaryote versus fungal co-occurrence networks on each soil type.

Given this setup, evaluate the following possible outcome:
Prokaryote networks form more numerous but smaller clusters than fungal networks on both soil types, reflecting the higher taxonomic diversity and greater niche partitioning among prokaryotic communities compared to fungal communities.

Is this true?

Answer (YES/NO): NO